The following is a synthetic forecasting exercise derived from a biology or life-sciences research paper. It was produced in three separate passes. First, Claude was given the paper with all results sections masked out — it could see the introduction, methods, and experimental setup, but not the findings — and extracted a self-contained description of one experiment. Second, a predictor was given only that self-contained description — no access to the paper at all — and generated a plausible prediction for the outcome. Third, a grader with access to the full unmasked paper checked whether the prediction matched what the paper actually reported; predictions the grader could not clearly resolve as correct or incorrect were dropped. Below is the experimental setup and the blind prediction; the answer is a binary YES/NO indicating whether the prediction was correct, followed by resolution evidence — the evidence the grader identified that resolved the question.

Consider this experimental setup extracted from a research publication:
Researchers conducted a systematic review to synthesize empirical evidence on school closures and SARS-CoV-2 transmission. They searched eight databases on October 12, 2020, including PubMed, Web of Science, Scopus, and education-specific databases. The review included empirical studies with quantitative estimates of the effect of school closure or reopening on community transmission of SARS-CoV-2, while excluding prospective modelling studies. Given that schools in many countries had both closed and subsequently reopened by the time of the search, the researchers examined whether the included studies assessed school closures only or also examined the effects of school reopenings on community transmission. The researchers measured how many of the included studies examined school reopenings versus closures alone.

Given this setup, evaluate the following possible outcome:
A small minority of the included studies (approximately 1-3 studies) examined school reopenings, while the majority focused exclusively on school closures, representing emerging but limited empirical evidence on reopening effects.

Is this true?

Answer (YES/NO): YES